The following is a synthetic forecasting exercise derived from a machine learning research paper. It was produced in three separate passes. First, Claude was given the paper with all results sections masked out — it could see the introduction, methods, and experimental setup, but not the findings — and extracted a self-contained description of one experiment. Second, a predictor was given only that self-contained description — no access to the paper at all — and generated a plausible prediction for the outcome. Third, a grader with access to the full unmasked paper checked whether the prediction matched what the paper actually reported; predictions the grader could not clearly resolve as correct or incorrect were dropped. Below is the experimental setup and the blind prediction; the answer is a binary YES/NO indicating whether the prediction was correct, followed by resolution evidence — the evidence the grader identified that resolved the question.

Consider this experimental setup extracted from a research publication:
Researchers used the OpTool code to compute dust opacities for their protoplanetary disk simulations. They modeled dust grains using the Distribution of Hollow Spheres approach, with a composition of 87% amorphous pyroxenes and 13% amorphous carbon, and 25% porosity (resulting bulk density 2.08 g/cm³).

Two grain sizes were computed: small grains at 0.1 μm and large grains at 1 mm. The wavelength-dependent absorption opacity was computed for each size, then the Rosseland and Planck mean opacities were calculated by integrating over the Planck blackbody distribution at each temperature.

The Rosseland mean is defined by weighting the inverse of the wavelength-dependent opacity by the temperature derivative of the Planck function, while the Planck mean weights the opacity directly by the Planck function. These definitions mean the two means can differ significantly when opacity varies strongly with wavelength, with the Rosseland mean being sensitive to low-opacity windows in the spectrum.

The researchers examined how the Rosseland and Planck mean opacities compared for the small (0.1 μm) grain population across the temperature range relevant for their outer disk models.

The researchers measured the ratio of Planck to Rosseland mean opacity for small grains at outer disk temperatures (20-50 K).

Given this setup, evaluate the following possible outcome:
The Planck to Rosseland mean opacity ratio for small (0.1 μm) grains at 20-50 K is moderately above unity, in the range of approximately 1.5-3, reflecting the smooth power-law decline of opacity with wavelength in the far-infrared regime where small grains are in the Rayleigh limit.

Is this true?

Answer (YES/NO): YES